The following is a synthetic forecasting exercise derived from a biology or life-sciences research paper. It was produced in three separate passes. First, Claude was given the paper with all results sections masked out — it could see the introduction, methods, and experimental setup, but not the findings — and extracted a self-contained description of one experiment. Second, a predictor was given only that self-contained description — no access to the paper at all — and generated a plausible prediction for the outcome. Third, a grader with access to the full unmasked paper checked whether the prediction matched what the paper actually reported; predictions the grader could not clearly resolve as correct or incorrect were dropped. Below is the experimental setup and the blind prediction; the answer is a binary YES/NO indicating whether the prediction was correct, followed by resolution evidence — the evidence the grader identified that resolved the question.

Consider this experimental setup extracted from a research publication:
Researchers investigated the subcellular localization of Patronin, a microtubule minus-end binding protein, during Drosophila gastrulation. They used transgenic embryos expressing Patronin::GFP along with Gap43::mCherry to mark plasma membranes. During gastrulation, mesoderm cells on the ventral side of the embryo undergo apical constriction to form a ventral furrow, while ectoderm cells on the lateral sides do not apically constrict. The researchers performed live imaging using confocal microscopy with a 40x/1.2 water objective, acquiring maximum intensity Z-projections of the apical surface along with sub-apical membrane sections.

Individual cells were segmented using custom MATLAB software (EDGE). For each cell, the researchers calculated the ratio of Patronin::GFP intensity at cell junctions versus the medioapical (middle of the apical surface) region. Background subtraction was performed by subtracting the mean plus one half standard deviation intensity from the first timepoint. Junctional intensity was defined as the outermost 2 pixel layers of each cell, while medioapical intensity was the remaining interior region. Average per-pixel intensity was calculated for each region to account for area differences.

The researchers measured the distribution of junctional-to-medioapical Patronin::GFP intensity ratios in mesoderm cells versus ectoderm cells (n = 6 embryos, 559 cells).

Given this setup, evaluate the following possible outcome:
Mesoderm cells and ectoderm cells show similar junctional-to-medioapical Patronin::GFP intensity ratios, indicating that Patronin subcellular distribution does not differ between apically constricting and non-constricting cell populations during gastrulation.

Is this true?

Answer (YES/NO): NO